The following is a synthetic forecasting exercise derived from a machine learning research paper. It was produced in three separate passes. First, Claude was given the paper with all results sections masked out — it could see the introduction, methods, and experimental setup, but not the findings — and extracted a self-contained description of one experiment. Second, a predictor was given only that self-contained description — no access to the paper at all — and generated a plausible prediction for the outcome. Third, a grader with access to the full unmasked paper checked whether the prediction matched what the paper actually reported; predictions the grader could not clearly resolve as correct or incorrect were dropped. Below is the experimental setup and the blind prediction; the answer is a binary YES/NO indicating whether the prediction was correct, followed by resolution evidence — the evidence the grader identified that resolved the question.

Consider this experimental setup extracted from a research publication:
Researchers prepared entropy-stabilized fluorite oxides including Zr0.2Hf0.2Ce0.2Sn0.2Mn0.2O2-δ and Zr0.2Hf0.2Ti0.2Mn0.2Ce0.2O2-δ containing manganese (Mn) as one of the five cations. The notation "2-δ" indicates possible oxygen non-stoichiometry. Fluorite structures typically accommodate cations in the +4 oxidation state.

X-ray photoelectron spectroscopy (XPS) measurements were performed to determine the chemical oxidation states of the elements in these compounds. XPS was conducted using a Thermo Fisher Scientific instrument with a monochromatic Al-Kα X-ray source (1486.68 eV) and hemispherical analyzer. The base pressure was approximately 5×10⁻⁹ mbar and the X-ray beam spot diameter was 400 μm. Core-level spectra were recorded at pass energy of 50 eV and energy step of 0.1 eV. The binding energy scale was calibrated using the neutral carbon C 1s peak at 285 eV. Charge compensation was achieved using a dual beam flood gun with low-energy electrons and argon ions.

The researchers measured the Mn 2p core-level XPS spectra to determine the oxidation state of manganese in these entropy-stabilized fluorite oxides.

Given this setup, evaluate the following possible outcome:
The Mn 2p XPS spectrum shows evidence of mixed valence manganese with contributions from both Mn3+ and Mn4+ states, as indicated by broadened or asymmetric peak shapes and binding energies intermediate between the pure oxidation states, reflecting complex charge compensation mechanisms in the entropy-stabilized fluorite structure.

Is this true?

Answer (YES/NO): NO